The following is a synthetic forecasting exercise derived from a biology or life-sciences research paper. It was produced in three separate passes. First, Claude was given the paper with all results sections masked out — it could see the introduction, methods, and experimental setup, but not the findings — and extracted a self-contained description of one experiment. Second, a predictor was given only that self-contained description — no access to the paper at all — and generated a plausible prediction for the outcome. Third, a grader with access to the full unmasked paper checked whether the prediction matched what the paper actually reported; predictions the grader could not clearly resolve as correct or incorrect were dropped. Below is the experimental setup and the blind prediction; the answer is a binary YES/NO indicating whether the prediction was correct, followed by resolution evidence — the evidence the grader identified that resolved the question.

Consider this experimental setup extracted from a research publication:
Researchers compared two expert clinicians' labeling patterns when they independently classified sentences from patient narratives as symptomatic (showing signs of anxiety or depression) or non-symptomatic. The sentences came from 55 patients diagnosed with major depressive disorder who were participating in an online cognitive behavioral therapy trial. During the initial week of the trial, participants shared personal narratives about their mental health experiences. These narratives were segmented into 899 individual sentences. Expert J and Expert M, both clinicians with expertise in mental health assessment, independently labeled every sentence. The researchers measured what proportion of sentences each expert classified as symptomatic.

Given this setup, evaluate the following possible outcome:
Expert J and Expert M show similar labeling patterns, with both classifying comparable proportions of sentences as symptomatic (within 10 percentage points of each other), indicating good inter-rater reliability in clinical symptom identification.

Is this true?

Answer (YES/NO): NO